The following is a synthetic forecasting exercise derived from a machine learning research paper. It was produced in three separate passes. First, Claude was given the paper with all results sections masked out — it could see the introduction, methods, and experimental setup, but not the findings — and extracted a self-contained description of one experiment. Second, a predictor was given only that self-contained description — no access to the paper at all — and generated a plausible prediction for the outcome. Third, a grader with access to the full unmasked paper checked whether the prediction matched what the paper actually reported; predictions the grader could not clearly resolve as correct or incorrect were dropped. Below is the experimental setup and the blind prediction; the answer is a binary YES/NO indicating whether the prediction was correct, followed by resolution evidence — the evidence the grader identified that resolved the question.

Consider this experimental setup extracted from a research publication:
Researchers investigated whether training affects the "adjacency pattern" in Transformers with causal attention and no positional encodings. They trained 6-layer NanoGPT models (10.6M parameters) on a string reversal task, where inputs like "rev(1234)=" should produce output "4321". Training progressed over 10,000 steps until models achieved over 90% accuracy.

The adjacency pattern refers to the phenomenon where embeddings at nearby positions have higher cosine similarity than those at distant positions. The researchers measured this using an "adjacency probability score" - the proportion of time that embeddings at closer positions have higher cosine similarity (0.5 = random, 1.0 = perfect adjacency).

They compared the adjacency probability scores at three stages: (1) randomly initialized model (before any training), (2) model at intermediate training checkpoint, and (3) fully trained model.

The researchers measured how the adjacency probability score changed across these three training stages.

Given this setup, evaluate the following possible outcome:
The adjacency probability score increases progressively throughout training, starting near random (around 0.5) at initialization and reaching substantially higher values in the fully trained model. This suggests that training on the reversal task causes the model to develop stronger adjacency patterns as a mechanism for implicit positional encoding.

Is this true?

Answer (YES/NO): NO